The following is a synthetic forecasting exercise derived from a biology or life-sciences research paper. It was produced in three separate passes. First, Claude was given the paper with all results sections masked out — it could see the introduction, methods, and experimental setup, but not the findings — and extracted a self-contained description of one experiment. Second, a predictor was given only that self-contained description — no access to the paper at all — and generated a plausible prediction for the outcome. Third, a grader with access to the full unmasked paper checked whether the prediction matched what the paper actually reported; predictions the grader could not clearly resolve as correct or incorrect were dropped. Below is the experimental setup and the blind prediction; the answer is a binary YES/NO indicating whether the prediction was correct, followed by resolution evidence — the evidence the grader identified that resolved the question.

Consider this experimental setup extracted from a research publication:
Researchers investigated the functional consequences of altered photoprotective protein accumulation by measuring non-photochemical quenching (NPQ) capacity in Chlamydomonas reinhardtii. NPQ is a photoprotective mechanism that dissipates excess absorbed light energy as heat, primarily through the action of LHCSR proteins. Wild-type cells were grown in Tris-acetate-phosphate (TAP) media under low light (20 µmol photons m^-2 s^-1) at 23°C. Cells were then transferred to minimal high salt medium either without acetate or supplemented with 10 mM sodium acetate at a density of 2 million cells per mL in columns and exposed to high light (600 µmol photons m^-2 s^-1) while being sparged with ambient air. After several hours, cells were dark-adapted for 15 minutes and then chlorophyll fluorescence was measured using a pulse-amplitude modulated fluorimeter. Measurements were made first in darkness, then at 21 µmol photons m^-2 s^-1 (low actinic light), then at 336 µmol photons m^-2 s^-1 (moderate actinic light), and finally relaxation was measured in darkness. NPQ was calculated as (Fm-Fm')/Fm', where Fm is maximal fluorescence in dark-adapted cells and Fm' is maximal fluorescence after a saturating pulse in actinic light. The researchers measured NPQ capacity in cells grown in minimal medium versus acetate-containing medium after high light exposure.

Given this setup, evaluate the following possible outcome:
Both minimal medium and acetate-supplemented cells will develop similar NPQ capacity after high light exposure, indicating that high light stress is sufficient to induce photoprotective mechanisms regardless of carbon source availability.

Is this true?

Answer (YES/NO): NO